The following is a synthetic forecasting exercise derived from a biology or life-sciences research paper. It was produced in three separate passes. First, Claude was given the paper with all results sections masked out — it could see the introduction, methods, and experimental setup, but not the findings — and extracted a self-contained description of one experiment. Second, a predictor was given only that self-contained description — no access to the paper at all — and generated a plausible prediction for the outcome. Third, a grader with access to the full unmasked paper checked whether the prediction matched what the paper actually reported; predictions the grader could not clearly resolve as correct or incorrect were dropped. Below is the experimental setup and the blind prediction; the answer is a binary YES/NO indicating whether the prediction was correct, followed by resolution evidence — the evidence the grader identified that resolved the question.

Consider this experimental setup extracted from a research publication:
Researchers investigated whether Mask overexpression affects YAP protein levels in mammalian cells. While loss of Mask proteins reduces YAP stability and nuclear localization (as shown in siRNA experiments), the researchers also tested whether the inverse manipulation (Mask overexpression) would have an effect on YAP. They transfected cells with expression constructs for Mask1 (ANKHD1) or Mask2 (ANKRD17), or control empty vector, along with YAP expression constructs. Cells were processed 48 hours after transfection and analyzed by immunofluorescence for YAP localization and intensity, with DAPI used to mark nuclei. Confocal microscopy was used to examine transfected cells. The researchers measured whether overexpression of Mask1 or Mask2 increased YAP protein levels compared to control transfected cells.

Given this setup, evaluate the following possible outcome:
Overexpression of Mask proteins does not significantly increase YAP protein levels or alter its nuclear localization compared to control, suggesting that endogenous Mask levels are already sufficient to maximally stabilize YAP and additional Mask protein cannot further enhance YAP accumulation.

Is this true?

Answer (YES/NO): NO